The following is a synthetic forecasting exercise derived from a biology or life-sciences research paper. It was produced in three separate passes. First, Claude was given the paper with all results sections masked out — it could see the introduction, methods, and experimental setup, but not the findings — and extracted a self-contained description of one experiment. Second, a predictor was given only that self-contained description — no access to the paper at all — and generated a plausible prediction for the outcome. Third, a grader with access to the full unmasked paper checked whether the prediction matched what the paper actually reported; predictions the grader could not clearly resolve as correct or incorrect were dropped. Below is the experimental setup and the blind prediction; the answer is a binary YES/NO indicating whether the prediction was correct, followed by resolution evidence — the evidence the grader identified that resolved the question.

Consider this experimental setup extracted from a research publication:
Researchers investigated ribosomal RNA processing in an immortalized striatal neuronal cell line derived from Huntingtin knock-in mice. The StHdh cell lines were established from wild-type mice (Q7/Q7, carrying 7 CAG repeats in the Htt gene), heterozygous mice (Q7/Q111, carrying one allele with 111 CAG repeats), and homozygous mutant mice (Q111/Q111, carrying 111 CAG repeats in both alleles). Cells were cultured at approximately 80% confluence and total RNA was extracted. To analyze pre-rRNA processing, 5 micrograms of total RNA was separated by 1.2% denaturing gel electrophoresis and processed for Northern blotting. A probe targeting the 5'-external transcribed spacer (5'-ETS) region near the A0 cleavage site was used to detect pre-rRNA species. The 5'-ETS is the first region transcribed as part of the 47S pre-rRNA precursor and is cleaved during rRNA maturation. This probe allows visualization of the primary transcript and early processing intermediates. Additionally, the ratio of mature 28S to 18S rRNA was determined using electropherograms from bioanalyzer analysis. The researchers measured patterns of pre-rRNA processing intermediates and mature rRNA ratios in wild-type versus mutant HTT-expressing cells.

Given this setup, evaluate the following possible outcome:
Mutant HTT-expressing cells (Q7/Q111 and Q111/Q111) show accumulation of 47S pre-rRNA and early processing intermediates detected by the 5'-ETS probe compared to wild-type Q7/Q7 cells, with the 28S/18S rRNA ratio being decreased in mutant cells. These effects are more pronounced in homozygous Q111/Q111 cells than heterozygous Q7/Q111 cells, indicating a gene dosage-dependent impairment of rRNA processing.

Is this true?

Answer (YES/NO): NO